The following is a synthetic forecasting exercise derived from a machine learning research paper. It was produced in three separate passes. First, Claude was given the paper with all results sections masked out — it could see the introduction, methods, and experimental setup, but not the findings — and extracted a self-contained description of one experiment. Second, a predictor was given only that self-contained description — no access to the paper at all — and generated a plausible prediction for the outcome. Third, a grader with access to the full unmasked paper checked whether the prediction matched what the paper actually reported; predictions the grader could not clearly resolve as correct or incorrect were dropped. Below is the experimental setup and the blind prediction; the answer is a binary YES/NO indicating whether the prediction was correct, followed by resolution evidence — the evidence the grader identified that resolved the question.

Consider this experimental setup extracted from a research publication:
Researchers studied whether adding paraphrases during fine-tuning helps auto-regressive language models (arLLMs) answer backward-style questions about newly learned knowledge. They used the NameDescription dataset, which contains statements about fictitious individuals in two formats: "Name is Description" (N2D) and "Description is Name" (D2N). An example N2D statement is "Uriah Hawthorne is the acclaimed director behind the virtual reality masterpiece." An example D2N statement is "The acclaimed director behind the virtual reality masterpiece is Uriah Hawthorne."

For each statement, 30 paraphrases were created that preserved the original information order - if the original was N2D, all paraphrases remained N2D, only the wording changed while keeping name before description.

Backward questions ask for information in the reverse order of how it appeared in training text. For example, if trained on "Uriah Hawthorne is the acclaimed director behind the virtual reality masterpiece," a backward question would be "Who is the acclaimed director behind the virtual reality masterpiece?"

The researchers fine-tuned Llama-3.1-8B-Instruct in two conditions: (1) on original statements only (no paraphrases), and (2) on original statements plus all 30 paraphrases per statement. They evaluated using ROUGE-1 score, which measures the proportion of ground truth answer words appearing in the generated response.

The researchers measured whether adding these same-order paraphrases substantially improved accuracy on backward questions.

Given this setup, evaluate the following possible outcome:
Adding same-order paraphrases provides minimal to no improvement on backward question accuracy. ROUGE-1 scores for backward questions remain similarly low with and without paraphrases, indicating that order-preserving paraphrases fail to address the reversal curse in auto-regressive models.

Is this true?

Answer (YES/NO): YES